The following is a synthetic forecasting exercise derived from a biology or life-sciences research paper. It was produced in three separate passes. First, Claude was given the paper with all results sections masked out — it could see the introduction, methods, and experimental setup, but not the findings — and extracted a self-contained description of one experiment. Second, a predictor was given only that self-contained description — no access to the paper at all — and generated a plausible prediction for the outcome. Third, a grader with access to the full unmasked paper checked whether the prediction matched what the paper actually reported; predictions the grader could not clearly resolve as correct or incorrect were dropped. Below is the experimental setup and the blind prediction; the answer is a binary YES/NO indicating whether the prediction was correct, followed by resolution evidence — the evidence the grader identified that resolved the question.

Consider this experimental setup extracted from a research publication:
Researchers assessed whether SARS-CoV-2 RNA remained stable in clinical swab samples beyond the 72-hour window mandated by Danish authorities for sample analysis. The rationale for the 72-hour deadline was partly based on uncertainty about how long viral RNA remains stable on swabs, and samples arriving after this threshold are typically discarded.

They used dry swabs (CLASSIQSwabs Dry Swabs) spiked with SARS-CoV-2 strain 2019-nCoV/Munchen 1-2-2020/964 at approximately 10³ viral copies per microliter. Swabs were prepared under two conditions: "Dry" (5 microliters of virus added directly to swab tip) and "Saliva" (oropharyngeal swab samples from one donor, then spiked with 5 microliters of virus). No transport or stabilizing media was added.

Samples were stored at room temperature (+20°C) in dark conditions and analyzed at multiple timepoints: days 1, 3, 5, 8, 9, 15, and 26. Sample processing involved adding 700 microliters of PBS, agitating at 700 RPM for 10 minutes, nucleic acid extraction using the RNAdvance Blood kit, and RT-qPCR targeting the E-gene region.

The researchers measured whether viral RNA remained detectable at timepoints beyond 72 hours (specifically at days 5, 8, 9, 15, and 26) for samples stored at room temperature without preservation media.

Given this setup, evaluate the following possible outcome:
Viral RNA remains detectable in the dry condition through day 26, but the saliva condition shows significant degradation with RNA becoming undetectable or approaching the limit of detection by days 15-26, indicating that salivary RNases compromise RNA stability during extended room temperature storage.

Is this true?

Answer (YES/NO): NO